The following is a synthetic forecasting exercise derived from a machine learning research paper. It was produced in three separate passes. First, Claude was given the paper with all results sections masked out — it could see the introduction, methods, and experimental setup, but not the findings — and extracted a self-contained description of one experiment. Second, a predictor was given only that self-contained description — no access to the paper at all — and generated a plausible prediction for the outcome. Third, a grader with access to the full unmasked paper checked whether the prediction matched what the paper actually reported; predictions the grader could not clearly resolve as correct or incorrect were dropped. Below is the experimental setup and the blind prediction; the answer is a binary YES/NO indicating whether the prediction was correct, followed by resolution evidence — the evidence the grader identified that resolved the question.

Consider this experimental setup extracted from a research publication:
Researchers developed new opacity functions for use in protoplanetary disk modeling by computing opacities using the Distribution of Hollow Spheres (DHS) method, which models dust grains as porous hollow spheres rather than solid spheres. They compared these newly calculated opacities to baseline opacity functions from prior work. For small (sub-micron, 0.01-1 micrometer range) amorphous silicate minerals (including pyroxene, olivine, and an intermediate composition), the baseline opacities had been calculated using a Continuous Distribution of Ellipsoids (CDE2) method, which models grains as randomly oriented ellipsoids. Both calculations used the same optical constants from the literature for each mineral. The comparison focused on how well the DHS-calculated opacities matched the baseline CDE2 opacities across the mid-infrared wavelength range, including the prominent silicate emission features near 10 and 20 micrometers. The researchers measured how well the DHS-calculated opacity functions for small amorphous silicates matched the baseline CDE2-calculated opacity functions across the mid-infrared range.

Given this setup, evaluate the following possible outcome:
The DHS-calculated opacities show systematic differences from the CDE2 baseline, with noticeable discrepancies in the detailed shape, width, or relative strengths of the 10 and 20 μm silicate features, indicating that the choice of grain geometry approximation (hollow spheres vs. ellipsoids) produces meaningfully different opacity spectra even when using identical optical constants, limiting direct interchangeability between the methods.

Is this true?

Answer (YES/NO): NO